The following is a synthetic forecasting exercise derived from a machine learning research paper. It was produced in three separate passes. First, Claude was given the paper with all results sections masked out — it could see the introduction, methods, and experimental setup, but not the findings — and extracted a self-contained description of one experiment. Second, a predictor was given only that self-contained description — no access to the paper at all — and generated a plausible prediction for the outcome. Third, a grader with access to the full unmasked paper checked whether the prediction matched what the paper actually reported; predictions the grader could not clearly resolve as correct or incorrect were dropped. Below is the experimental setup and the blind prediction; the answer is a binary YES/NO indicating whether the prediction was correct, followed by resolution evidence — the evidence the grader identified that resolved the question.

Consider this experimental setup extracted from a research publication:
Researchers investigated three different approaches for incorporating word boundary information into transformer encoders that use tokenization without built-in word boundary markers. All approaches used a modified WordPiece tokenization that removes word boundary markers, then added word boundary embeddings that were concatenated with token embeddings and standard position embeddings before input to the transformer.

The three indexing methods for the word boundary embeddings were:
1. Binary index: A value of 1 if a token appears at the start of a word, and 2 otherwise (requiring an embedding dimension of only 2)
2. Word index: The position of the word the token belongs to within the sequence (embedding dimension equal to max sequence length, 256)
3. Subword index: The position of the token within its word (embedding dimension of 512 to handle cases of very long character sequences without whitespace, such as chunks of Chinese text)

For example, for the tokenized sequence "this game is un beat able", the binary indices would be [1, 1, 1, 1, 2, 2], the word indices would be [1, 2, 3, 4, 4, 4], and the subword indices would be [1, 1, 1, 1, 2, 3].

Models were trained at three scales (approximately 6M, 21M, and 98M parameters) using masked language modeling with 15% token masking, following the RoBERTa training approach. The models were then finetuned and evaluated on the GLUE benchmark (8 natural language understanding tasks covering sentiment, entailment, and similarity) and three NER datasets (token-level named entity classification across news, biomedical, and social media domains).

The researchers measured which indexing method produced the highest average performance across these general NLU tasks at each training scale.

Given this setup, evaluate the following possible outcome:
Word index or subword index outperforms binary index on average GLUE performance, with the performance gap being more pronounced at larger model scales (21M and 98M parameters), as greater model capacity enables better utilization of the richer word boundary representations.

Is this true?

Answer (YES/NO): NO